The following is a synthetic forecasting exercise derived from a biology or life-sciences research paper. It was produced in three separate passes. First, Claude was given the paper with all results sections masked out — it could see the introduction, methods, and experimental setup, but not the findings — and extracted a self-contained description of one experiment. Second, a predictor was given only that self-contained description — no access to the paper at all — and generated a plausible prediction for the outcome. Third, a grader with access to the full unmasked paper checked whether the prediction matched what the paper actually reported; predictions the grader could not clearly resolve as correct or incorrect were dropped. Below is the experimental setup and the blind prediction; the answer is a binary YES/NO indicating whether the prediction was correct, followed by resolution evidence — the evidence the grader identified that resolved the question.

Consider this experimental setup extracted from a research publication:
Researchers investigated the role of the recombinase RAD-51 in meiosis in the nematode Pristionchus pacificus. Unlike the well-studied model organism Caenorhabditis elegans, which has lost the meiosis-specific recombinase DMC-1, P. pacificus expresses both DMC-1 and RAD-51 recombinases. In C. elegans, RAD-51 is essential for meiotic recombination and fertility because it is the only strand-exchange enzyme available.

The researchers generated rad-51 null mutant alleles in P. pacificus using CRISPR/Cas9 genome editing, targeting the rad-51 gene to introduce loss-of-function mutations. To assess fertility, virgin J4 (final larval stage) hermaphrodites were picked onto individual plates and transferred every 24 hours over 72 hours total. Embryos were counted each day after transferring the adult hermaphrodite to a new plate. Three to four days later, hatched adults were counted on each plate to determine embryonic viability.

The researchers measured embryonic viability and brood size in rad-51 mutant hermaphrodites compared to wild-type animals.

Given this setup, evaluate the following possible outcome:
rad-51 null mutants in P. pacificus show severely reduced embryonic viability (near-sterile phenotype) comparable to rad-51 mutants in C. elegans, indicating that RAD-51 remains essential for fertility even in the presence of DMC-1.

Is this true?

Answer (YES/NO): NO